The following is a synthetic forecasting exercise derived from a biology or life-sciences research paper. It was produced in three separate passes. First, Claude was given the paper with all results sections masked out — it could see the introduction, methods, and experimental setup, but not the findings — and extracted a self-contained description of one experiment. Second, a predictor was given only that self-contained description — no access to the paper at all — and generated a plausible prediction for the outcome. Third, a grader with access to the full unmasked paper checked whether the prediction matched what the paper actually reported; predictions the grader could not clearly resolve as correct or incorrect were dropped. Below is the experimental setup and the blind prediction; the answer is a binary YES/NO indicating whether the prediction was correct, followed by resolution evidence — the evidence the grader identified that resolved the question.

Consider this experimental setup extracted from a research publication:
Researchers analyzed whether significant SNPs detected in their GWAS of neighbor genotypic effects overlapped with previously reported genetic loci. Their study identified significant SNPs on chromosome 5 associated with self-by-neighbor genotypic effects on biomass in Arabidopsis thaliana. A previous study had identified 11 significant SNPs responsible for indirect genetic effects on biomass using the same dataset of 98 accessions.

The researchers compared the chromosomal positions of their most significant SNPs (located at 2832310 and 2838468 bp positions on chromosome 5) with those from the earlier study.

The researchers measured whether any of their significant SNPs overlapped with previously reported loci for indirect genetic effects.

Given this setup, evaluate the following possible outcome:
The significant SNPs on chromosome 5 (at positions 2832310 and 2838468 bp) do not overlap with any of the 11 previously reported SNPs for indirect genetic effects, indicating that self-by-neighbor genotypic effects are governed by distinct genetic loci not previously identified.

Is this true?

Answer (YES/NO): NO